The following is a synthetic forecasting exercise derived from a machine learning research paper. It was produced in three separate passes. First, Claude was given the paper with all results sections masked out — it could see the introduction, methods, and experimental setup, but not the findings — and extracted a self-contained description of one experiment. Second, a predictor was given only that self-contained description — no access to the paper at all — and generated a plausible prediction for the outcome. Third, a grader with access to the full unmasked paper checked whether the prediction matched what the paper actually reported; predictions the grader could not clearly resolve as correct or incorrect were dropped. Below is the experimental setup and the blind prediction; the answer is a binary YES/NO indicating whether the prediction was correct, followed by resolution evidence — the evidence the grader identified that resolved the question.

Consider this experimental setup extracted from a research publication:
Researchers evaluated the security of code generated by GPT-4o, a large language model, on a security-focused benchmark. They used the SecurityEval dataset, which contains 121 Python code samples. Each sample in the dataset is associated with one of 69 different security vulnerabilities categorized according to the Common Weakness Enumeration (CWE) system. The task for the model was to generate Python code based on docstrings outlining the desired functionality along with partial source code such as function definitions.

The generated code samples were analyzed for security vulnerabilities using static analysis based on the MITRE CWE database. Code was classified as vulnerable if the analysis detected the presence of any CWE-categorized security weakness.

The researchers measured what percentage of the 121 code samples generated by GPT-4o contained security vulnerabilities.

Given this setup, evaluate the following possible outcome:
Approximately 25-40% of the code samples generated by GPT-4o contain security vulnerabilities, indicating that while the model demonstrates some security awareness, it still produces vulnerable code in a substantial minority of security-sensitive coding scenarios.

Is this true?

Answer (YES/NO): NO